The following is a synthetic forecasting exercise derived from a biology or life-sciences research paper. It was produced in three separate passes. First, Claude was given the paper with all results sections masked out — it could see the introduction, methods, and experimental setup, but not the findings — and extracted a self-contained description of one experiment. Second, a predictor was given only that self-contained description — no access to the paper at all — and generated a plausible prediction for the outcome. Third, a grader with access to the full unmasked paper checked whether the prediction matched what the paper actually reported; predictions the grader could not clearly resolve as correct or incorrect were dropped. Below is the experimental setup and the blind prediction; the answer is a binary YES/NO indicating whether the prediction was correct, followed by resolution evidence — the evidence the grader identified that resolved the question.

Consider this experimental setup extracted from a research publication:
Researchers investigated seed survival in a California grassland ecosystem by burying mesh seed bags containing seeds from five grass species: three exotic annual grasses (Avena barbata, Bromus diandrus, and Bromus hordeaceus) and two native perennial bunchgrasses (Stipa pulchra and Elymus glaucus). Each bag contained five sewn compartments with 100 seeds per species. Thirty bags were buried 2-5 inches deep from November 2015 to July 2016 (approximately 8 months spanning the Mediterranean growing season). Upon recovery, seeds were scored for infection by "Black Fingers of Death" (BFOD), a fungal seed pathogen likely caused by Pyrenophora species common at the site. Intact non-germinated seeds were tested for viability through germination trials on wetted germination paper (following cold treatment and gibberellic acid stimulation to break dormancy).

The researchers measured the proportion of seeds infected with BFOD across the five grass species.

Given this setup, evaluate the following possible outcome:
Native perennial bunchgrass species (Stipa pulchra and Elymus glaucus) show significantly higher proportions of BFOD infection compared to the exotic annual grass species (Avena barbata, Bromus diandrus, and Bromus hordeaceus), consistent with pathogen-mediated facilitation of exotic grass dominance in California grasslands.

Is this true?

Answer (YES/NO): NO